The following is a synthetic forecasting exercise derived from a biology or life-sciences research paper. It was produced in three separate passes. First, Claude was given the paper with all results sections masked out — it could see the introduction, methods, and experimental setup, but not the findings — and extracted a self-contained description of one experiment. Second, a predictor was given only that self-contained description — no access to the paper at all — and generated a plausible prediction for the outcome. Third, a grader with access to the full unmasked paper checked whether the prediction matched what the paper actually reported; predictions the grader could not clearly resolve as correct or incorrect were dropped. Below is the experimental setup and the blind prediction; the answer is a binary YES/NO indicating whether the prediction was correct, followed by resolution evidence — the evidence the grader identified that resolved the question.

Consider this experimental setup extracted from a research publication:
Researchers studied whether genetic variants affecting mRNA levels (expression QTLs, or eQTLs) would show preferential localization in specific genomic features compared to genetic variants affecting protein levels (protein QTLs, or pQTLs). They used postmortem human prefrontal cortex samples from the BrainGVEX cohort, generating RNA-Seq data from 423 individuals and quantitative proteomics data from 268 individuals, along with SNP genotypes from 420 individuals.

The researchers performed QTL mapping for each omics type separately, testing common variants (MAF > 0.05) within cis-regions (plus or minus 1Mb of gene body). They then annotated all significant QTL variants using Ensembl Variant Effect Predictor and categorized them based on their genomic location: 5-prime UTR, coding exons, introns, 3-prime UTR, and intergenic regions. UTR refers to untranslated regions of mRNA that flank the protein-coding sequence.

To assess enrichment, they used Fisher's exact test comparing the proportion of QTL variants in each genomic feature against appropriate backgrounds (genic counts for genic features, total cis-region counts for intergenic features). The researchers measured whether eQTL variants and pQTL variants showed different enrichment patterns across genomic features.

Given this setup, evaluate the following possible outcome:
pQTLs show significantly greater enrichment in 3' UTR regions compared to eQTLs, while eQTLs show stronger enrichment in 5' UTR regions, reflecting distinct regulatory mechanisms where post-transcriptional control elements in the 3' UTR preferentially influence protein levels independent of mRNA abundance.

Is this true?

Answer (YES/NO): NO